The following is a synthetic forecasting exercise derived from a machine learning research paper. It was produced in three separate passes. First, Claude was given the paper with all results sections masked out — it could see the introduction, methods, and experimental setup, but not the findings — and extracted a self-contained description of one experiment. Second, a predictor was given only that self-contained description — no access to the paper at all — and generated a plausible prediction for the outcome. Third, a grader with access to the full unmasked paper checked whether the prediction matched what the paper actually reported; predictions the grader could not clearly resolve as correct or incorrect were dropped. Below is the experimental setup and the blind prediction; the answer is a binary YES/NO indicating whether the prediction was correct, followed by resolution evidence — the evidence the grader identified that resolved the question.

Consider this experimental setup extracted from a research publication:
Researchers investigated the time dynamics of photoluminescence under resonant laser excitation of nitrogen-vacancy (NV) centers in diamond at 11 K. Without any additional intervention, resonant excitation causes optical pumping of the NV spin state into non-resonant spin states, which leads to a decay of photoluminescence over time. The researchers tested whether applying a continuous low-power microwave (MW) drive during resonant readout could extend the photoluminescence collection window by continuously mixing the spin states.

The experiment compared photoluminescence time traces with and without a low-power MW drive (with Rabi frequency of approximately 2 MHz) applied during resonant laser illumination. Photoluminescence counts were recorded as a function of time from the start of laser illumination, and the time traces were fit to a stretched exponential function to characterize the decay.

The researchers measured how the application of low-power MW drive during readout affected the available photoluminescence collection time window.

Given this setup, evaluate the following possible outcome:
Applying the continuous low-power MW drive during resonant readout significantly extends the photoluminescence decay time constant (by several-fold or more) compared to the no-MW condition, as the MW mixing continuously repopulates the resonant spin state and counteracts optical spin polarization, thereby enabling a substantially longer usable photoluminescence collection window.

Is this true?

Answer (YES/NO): YES